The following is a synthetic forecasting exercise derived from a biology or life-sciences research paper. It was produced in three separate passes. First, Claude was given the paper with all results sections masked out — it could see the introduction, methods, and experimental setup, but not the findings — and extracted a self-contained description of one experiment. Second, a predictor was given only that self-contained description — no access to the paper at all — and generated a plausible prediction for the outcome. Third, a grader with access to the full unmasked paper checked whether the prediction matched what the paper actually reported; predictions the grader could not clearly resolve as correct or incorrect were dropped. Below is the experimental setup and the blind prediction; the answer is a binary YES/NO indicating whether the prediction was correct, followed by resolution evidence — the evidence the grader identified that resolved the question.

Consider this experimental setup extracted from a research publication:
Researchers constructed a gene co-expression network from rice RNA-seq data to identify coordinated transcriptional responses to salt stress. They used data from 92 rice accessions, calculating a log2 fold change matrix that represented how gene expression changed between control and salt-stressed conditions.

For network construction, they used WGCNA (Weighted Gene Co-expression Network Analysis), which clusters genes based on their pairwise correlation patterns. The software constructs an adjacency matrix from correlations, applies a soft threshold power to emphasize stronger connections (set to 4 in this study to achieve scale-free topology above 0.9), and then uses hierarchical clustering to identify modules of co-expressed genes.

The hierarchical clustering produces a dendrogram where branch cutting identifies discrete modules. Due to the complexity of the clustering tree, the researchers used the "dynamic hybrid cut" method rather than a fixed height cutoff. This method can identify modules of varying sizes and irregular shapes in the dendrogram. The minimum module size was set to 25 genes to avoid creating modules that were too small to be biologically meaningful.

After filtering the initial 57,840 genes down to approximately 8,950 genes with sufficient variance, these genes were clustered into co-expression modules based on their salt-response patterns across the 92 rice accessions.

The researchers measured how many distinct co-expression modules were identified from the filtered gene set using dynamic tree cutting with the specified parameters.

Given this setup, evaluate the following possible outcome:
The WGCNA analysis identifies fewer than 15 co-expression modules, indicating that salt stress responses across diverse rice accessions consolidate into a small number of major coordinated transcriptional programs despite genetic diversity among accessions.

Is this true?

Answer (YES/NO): NO